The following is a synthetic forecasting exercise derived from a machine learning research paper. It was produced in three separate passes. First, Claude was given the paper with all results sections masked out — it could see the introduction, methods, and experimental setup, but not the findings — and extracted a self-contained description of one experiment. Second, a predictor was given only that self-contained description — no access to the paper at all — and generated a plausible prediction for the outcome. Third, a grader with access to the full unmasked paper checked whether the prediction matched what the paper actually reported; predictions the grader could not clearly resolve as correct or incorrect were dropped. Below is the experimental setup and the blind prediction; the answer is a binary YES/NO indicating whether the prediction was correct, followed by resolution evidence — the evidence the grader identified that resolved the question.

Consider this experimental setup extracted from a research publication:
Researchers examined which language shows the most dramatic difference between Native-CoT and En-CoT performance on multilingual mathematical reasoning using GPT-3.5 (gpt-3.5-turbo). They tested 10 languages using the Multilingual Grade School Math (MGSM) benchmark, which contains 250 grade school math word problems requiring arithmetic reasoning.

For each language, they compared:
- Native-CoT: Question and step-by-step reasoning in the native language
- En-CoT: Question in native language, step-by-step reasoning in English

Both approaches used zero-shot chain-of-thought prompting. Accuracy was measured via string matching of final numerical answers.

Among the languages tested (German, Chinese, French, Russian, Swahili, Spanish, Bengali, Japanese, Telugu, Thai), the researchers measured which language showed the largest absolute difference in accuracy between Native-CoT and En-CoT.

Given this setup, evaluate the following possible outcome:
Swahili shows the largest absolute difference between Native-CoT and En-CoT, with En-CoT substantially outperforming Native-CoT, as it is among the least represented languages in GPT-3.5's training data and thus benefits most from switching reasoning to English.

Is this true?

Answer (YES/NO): NO